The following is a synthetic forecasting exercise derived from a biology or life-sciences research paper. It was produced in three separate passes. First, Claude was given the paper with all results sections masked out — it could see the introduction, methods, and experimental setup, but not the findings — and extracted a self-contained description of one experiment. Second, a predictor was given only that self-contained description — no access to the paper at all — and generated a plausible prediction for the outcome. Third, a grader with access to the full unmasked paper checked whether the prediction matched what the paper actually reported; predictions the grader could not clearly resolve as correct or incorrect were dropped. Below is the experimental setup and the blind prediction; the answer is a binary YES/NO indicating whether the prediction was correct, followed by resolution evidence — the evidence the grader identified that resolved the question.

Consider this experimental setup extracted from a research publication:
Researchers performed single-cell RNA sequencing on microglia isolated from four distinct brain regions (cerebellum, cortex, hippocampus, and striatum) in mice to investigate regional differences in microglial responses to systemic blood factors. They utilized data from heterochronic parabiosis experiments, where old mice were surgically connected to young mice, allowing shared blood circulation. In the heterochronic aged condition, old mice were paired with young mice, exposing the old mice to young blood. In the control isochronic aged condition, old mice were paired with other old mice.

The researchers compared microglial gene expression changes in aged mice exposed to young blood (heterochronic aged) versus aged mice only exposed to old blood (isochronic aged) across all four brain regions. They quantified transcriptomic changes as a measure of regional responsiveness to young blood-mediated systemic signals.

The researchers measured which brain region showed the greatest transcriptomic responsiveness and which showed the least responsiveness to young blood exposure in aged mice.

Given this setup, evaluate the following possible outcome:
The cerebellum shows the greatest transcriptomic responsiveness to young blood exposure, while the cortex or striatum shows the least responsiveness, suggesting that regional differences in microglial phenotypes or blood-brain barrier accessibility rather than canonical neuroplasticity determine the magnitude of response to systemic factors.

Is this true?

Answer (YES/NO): YES